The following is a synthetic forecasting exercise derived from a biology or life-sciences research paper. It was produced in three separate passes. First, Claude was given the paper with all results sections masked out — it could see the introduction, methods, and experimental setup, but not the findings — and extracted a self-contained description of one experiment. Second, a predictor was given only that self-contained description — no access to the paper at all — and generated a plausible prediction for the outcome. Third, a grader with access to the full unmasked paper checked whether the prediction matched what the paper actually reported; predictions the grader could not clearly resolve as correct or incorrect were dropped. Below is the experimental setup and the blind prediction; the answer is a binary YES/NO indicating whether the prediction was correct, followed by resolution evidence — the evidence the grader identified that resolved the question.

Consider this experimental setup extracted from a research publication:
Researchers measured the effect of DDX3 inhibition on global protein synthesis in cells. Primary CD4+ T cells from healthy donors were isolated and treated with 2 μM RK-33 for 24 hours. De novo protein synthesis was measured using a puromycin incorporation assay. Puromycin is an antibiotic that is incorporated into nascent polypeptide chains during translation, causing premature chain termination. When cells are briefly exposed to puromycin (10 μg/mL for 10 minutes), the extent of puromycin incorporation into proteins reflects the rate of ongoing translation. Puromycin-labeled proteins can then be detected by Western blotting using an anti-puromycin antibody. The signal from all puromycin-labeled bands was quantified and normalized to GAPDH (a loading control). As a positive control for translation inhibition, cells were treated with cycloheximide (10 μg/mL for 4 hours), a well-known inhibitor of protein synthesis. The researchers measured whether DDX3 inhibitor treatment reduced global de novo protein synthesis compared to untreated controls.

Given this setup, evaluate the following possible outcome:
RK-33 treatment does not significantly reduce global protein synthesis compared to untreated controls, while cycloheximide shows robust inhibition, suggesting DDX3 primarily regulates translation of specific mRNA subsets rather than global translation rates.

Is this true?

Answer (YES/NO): YES